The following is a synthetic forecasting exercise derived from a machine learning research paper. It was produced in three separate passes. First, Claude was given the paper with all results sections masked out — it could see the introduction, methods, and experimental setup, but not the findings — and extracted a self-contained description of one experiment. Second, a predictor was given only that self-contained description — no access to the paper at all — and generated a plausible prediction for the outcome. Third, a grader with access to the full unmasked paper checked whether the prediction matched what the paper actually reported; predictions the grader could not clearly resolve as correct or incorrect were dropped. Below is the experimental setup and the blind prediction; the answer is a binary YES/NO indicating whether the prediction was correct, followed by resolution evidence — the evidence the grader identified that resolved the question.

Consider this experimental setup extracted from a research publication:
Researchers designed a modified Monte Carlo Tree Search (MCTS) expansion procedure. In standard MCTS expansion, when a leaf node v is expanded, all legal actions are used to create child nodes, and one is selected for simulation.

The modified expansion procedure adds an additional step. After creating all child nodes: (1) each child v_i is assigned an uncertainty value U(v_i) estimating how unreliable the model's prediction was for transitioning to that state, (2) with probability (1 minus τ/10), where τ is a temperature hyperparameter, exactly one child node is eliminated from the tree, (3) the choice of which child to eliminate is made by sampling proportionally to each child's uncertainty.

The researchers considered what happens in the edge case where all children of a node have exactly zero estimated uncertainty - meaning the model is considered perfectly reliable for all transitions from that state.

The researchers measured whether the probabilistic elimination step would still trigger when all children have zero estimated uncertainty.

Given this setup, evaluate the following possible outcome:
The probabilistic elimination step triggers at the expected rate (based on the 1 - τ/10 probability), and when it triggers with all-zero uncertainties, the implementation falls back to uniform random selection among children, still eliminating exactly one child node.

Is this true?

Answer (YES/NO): NO